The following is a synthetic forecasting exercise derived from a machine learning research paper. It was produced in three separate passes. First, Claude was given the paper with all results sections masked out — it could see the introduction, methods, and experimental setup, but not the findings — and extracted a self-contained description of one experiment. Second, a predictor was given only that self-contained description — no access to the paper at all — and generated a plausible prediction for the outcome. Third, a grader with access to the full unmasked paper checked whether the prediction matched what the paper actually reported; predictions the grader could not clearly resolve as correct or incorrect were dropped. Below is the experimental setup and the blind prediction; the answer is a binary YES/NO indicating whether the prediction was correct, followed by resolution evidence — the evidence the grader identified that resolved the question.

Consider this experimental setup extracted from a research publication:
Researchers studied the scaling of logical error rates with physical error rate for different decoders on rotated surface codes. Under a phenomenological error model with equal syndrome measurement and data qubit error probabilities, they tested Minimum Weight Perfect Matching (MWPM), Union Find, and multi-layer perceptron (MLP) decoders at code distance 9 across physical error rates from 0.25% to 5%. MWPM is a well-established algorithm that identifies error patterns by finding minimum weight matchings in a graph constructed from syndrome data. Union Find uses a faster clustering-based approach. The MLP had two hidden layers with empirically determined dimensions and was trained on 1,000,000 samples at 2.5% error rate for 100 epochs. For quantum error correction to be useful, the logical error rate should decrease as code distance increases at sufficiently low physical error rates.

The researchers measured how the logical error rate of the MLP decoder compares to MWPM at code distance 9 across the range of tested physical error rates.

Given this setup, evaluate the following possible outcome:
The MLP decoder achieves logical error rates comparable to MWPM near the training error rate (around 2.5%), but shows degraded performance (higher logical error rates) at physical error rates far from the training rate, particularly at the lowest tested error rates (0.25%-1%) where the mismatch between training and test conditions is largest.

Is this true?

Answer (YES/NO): NO